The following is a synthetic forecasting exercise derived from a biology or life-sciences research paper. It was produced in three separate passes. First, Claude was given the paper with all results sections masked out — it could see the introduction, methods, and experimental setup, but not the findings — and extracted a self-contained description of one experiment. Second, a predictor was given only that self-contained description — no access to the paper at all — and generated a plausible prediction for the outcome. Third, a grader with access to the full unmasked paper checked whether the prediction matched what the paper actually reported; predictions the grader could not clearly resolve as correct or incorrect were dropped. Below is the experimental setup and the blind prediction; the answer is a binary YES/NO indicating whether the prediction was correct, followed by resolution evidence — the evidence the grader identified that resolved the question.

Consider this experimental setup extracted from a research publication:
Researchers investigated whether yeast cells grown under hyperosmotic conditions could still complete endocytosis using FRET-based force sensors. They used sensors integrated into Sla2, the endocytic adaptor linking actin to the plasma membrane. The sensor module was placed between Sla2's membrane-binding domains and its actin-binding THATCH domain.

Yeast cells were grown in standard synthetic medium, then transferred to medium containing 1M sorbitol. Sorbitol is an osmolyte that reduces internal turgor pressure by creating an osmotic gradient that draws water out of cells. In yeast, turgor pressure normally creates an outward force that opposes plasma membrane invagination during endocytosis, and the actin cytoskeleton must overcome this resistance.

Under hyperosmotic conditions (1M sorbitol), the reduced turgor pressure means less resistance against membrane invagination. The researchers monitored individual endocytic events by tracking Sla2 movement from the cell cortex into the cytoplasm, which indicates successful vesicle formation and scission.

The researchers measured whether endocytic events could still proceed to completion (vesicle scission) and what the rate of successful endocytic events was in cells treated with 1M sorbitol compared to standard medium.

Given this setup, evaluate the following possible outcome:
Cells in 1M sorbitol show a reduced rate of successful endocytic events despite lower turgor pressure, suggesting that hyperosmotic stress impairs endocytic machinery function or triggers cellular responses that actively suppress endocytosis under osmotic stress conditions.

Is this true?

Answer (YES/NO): NO